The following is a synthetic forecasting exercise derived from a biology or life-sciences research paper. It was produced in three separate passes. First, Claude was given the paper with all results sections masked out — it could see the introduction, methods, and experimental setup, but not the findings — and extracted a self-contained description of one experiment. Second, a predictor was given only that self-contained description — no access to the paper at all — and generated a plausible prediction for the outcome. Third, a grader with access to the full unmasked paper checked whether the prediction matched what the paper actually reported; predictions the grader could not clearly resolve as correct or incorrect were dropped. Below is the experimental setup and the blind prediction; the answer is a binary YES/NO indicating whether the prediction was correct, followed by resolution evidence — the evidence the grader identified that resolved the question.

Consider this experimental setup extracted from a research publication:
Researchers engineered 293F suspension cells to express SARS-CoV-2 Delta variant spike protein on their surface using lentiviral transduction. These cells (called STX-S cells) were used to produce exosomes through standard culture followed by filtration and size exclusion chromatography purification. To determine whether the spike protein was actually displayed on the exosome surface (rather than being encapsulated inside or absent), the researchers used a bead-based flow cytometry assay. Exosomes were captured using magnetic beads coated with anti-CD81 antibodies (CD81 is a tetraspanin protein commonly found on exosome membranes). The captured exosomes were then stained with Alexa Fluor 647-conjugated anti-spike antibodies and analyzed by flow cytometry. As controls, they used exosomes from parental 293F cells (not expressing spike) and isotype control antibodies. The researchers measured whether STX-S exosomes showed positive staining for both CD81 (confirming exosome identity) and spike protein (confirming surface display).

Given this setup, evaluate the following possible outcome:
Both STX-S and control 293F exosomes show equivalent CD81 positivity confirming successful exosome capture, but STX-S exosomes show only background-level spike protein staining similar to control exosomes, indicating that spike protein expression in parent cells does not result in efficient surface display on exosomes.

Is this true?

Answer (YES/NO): NO